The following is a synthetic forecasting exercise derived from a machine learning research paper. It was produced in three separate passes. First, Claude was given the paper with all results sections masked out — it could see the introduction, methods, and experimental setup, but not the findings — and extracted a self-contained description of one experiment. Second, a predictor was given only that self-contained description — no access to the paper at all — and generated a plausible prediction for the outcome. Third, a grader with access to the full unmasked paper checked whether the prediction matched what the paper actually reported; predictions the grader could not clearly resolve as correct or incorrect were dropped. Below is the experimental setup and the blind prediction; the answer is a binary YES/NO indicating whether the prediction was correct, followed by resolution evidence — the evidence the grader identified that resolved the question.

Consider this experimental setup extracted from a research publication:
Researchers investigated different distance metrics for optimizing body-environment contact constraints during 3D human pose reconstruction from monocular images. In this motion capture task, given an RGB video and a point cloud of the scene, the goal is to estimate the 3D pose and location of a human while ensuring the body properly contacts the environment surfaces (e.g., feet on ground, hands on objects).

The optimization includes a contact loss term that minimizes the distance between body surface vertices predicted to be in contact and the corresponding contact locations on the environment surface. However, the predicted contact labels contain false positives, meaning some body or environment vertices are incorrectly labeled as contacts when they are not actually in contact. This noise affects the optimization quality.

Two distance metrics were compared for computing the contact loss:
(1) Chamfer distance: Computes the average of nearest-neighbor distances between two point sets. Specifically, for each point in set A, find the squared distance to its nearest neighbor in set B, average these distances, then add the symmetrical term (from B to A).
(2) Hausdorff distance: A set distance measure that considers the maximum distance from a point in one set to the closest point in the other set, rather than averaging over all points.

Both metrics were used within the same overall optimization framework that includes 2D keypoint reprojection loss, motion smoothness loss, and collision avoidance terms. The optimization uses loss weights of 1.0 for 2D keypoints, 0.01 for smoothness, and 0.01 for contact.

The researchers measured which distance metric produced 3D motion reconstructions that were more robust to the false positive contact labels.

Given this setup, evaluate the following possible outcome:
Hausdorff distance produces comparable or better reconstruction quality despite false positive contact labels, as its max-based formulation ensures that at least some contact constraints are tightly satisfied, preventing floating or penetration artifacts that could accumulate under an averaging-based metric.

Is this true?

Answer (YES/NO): YES